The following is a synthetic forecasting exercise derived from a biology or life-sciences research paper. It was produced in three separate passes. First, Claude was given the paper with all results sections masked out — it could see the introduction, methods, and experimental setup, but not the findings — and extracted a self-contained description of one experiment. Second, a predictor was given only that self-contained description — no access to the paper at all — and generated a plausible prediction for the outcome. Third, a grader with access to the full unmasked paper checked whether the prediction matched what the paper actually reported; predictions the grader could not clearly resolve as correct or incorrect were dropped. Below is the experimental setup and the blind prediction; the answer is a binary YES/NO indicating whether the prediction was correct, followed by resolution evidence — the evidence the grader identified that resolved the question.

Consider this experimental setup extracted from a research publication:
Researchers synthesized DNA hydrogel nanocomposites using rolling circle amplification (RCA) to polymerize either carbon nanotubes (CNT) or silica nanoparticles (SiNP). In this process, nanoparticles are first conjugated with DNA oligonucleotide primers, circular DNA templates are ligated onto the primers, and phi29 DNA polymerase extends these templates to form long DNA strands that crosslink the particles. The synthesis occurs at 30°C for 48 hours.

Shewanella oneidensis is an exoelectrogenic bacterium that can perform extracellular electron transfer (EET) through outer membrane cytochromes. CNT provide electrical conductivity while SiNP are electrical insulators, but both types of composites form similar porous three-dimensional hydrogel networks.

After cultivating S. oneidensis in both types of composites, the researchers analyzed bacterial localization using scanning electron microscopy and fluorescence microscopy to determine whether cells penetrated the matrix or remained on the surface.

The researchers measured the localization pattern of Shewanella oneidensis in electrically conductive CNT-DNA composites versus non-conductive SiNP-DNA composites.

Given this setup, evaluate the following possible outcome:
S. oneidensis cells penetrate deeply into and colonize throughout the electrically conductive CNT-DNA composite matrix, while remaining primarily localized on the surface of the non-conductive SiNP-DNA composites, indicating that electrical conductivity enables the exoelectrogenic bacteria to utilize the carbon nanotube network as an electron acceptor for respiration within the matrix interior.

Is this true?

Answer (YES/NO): YES